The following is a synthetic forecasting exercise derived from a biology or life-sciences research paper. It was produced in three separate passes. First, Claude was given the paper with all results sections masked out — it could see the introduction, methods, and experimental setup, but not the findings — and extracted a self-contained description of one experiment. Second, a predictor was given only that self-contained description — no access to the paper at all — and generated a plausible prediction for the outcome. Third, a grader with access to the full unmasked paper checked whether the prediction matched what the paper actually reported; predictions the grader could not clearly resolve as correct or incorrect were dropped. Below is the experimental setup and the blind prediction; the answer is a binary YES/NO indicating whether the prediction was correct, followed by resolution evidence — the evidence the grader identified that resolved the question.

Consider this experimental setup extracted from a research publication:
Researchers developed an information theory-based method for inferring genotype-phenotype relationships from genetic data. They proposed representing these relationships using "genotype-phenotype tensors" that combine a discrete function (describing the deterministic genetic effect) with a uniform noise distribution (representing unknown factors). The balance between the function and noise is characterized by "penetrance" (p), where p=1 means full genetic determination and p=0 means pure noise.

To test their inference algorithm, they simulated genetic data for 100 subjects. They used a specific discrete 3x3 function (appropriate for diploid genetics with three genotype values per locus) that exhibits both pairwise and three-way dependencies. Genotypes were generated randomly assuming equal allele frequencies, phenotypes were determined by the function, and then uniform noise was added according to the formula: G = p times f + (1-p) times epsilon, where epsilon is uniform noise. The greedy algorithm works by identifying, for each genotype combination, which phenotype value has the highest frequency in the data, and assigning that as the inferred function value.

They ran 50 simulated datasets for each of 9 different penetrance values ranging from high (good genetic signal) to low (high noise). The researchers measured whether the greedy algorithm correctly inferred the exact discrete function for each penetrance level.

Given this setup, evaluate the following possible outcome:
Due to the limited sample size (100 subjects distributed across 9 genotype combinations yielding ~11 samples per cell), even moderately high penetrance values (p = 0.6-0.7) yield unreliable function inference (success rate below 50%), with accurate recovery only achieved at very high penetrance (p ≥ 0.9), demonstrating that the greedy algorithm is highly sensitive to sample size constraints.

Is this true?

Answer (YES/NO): NO